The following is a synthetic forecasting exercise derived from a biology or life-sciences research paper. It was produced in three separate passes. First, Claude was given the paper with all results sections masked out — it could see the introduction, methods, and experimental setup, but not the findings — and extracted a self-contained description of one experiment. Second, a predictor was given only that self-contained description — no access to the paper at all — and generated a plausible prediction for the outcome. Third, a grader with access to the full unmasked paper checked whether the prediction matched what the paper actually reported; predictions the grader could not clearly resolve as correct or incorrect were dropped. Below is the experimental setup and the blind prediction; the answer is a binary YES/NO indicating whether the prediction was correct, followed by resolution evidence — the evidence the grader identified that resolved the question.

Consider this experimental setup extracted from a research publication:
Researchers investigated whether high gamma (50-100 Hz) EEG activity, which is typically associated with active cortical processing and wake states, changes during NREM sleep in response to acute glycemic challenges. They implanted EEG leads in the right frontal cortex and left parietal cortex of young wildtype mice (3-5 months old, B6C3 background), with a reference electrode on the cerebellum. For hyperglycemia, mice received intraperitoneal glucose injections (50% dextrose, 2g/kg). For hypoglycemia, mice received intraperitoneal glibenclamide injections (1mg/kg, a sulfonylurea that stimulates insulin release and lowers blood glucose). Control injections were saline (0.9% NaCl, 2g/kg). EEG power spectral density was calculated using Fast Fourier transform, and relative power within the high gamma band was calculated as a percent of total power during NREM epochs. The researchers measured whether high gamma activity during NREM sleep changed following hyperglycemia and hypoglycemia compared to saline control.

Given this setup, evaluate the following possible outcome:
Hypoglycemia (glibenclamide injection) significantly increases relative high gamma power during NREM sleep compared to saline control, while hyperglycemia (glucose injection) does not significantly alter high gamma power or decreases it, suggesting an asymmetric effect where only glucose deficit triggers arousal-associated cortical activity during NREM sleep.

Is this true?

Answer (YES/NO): NO